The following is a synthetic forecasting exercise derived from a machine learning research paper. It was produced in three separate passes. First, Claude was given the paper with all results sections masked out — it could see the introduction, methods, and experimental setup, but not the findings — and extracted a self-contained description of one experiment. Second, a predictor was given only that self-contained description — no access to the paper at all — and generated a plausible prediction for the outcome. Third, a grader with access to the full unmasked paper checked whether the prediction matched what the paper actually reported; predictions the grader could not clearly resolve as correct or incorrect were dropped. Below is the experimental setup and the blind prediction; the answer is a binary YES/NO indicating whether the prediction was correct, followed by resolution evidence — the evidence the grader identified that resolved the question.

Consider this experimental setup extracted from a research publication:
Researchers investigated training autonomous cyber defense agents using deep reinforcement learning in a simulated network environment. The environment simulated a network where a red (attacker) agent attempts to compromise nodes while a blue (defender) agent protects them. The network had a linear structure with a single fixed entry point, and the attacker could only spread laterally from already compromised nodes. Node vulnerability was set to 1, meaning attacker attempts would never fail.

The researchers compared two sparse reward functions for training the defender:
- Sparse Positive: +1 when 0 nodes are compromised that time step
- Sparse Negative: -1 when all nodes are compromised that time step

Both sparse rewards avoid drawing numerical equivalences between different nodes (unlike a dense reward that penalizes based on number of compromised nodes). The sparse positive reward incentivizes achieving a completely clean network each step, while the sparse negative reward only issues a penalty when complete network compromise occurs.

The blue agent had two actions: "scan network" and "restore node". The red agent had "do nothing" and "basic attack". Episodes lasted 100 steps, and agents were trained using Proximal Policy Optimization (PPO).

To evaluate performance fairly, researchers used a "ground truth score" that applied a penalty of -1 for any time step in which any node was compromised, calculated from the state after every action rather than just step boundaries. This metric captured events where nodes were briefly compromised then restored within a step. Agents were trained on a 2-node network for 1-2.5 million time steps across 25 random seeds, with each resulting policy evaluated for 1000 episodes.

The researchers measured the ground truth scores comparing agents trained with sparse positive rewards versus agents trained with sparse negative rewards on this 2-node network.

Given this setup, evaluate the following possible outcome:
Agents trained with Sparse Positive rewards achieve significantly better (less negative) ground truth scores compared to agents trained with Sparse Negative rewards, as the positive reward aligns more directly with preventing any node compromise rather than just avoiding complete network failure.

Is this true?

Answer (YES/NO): YES